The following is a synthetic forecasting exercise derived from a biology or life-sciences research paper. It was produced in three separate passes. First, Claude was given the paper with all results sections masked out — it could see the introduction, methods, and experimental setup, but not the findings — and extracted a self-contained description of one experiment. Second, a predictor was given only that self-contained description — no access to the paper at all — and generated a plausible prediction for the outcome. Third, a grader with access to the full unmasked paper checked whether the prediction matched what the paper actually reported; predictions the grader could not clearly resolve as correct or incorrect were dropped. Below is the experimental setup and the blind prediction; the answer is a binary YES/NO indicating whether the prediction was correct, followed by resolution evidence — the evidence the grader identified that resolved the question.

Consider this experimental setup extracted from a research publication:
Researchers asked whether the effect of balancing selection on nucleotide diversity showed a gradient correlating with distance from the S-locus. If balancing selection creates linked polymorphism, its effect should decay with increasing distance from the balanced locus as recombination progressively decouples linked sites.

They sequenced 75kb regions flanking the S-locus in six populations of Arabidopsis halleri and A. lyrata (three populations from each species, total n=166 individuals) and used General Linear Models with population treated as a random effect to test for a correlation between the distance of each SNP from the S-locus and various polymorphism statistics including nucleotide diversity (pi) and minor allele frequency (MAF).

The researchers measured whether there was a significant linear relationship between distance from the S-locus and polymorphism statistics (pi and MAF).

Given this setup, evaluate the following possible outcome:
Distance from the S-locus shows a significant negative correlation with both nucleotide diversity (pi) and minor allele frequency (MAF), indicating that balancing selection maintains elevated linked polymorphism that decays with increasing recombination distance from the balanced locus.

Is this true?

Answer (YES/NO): NO